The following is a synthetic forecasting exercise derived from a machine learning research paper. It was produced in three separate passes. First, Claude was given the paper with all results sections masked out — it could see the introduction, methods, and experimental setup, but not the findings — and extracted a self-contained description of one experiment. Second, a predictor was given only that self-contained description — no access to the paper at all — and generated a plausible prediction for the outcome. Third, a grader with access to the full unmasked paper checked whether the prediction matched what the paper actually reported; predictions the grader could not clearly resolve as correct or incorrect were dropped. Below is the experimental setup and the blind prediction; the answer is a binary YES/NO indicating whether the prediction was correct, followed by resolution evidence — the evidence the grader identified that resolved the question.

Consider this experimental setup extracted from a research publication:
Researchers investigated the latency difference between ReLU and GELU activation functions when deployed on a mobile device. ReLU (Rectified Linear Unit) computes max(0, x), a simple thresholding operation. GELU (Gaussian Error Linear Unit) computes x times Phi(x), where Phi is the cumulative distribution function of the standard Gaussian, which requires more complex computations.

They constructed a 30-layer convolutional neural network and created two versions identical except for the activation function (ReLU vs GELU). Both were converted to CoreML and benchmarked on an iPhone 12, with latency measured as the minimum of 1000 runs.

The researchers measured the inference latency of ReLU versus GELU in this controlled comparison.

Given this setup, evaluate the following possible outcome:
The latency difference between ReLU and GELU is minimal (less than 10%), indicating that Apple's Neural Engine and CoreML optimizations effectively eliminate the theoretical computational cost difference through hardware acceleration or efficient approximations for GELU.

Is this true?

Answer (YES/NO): YES